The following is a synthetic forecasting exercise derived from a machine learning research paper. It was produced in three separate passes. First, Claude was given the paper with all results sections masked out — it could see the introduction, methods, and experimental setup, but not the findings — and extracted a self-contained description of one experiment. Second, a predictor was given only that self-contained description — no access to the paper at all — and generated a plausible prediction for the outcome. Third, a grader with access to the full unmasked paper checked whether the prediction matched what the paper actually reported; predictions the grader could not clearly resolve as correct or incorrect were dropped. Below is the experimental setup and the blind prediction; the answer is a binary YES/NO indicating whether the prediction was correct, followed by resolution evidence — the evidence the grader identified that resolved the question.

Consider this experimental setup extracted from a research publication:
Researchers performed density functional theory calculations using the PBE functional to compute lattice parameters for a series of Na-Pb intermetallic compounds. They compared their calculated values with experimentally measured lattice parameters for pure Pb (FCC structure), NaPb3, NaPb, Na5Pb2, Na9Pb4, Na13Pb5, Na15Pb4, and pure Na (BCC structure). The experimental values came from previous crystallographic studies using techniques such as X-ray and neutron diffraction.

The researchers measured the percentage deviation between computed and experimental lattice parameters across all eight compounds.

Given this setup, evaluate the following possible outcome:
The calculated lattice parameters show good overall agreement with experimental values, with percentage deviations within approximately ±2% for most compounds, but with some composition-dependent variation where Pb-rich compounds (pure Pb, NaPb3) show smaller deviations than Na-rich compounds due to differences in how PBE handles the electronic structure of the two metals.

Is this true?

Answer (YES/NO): NO